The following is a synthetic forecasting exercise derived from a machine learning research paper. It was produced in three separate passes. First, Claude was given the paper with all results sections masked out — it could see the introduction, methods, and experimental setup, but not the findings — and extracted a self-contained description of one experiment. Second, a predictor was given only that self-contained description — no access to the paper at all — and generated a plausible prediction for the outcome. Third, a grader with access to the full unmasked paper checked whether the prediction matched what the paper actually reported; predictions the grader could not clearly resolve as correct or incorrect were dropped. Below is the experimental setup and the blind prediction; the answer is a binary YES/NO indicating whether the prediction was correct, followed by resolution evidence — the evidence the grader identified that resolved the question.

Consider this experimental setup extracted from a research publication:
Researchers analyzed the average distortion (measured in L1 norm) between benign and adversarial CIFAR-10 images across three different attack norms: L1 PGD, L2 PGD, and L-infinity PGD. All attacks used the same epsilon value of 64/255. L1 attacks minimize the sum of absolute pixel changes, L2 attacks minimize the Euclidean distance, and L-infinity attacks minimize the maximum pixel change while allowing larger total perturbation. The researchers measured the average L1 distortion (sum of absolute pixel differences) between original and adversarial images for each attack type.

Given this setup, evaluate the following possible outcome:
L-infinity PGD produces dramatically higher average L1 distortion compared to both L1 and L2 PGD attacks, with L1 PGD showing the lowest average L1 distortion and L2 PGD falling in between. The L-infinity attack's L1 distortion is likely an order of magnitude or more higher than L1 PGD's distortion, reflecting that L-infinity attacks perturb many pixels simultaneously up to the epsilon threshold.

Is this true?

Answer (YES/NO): YES